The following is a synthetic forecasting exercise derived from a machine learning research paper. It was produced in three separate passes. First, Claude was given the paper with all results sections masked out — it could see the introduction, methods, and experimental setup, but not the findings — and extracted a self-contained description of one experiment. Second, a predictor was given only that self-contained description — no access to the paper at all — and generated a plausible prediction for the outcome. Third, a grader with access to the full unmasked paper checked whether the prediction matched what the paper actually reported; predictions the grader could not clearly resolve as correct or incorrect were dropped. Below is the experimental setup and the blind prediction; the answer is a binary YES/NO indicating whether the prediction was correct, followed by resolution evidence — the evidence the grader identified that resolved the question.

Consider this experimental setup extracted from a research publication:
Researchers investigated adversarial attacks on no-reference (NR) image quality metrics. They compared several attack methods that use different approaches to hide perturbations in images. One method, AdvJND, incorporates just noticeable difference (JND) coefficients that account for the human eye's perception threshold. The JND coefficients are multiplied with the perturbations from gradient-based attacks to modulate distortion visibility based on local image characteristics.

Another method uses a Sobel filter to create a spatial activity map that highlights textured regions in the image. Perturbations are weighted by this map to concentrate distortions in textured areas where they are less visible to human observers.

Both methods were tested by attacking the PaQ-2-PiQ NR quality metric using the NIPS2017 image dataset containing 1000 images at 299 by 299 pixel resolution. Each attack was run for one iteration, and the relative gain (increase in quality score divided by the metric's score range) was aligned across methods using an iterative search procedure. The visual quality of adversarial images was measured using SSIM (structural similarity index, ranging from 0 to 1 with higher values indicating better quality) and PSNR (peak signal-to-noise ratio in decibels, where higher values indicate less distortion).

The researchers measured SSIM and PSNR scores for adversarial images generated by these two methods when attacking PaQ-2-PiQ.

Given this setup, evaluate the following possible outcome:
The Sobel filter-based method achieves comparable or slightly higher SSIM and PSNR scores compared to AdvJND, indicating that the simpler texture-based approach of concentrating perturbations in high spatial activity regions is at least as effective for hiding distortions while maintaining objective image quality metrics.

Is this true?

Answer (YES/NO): NO